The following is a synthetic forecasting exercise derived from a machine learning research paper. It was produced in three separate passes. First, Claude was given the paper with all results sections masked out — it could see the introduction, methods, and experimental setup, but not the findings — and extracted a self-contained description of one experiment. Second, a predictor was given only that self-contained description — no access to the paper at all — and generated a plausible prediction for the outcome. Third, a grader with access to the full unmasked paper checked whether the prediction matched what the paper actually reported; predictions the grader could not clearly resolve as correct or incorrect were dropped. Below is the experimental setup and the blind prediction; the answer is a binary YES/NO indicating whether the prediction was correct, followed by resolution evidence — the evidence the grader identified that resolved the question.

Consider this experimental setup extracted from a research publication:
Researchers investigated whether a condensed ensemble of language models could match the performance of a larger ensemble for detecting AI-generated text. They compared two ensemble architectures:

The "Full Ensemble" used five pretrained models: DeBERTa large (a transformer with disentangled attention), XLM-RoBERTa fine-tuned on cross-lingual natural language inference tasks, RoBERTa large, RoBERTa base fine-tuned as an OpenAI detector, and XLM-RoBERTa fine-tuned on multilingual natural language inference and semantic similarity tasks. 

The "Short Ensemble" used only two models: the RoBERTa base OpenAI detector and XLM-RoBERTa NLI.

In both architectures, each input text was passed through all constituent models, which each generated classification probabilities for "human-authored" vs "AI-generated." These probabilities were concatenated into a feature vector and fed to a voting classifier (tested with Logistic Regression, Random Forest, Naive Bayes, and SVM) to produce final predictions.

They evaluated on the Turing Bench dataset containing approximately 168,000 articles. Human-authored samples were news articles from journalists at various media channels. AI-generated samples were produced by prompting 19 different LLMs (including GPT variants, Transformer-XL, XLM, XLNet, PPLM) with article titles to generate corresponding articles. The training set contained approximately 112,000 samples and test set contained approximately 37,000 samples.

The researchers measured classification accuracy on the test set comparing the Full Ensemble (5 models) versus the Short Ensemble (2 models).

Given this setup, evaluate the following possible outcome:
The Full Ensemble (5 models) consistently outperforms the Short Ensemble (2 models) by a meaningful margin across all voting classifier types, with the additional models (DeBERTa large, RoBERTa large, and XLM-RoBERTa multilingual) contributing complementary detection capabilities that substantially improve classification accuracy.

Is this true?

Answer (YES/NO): NO